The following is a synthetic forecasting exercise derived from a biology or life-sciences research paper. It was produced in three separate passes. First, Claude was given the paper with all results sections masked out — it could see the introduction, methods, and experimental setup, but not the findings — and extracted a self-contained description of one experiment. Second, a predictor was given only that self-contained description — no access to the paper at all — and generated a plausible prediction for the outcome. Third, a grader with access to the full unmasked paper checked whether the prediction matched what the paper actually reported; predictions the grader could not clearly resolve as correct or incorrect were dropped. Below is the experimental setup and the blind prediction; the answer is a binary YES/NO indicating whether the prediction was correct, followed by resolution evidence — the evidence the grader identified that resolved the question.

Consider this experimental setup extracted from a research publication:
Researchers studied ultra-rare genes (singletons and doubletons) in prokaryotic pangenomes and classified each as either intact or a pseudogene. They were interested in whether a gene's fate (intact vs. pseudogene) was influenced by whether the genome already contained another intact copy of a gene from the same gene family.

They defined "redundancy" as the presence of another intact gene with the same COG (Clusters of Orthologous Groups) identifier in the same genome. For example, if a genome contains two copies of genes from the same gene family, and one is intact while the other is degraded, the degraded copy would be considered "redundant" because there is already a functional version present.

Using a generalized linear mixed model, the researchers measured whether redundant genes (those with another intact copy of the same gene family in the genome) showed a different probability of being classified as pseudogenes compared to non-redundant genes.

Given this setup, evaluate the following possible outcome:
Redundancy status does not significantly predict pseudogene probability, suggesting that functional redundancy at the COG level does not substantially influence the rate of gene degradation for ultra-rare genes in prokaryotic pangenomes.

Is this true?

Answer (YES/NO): NO